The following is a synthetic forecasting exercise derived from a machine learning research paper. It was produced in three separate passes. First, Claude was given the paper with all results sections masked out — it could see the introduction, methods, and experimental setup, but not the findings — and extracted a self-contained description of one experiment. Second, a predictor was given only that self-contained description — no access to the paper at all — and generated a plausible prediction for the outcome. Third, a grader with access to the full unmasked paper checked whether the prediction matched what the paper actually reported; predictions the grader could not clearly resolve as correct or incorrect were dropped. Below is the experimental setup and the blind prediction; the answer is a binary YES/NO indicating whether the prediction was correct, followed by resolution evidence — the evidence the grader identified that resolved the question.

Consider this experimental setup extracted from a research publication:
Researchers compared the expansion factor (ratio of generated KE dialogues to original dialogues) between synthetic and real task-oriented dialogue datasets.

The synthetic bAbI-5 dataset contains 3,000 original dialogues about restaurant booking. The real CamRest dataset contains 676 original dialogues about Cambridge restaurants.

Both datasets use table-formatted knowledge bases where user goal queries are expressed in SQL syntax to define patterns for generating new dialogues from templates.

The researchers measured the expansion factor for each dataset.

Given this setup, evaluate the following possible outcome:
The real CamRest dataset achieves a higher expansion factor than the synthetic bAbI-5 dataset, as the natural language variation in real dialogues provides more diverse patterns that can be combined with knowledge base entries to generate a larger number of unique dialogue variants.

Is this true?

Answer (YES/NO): YES